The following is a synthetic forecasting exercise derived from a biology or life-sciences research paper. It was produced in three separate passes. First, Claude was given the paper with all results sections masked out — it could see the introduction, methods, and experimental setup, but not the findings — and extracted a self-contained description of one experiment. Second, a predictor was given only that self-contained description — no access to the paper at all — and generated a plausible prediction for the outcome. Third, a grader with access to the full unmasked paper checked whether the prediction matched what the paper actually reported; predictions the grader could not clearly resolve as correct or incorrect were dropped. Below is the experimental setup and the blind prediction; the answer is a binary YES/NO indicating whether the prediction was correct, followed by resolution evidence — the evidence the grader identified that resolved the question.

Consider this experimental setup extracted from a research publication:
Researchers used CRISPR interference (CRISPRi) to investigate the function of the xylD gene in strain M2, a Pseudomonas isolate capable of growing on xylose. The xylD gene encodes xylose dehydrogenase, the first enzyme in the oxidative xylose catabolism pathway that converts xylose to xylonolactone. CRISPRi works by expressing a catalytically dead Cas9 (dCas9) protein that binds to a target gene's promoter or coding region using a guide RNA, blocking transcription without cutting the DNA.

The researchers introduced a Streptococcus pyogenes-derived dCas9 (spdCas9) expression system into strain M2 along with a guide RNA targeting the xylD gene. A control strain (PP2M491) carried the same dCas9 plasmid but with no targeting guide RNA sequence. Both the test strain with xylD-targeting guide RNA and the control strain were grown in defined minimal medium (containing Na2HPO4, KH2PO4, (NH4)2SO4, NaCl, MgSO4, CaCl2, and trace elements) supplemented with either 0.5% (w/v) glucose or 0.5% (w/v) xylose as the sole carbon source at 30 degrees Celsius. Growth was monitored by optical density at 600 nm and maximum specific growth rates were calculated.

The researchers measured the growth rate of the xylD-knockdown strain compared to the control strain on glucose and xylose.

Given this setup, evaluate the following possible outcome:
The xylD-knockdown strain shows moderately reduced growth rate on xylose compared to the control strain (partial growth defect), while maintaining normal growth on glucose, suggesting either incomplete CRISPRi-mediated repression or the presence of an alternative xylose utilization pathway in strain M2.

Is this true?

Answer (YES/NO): NO